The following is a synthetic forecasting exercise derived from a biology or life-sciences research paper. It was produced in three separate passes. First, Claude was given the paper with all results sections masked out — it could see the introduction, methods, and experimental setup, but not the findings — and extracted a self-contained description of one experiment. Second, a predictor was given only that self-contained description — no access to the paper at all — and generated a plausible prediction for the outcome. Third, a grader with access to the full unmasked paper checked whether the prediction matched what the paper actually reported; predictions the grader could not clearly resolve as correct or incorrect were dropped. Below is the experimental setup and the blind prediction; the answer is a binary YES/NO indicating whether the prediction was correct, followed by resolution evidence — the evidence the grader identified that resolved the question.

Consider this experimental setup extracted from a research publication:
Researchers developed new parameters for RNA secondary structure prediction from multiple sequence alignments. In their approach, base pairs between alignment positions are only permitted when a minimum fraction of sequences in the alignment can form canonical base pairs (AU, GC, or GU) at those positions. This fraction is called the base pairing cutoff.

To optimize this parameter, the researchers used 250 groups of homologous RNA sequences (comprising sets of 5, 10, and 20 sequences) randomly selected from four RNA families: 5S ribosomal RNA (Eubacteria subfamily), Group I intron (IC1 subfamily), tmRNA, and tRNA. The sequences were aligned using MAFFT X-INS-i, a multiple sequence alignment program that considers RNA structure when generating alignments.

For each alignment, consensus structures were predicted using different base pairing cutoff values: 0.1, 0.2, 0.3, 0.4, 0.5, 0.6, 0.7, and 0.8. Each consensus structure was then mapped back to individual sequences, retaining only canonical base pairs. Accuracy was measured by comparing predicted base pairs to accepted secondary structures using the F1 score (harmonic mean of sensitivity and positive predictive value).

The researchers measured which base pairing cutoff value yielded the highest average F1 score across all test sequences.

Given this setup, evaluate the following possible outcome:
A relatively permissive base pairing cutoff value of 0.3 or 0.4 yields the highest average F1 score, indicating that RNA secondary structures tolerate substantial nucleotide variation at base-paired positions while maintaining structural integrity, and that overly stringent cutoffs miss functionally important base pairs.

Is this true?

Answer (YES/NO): NO